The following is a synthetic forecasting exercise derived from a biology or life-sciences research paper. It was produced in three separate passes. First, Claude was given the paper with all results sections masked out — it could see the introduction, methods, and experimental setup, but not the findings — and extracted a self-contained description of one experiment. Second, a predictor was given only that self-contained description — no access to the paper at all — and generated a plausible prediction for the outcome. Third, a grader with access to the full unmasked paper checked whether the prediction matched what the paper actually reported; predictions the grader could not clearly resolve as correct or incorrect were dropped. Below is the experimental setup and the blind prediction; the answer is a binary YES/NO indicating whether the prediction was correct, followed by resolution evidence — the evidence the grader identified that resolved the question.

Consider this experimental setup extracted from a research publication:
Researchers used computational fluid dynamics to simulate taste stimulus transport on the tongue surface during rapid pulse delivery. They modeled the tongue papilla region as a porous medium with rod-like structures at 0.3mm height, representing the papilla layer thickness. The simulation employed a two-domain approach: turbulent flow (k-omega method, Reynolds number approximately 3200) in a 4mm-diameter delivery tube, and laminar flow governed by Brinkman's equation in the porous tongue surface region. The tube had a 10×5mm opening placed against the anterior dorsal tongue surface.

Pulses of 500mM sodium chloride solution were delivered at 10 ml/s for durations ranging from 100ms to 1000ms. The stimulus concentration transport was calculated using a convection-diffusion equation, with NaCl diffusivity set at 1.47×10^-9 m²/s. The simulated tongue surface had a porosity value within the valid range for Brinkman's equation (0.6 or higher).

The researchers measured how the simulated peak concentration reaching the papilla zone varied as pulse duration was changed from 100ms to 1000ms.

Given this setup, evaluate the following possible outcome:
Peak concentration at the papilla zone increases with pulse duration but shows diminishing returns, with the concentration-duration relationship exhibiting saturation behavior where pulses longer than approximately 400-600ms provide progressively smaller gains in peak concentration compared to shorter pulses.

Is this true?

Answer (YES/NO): NO